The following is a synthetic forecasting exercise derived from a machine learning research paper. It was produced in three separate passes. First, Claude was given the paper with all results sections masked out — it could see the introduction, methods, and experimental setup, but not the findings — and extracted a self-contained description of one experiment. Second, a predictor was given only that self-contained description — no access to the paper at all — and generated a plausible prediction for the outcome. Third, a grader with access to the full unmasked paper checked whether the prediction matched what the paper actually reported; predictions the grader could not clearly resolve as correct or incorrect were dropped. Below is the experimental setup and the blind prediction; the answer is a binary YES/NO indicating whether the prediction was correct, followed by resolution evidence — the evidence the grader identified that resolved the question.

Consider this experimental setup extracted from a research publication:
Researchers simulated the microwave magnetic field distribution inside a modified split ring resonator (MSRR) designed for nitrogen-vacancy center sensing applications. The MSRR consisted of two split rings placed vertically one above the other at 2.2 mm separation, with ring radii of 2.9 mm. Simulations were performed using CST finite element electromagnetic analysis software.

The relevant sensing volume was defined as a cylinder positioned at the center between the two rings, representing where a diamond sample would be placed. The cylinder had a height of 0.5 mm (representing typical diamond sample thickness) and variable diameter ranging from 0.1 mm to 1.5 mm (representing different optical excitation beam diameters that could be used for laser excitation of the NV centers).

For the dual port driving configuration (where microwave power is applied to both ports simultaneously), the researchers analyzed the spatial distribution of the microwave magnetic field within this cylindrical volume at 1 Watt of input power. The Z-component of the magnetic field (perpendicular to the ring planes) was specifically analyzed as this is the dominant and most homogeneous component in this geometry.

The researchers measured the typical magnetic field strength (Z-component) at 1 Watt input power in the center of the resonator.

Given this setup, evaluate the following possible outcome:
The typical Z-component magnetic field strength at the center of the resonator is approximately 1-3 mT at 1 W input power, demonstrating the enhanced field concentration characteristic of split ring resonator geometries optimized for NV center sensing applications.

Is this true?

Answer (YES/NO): NO